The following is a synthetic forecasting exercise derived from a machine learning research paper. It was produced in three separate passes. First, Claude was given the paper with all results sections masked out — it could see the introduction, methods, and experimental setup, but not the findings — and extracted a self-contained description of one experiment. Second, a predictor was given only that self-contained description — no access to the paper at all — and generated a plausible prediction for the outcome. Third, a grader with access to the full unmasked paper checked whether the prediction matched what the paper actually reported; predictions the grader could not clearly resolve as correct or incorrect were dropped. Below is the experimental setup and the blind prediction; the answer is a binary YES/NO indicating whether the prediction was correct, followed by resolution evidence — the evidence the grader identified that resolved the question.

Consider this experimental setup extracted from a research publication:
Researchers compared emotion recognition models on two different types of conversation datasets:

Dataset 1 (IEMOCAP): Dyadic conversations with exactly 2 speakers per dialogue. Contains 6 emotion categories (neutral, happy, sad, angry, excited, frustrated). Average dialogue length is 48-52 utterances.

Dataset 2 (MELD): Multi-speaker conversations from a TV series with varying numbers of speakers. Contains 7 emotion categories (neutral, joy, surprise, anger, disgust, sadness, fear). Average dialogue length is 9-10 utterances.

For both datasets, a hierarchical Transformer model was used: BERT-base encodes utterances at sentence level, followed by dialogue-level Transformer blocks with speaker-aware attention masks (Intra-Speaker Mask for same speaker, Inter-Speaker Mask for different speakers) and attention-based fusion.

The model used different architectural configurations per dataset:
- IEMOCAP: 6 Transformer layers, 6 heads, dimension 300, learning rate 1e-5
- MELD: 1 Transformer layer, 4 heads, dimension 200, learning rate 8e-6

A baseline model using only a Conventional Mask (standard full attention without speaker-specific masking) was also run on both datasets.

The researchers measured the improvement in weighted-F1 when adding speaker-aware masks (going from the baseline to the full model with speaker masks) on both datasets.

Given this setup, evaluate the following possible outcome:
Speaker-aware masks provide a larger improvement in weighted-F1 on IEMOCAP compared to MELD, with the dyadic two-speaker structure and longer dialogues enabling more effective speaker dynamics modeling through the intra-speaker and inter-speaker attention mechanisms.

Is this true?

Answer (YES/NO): YES